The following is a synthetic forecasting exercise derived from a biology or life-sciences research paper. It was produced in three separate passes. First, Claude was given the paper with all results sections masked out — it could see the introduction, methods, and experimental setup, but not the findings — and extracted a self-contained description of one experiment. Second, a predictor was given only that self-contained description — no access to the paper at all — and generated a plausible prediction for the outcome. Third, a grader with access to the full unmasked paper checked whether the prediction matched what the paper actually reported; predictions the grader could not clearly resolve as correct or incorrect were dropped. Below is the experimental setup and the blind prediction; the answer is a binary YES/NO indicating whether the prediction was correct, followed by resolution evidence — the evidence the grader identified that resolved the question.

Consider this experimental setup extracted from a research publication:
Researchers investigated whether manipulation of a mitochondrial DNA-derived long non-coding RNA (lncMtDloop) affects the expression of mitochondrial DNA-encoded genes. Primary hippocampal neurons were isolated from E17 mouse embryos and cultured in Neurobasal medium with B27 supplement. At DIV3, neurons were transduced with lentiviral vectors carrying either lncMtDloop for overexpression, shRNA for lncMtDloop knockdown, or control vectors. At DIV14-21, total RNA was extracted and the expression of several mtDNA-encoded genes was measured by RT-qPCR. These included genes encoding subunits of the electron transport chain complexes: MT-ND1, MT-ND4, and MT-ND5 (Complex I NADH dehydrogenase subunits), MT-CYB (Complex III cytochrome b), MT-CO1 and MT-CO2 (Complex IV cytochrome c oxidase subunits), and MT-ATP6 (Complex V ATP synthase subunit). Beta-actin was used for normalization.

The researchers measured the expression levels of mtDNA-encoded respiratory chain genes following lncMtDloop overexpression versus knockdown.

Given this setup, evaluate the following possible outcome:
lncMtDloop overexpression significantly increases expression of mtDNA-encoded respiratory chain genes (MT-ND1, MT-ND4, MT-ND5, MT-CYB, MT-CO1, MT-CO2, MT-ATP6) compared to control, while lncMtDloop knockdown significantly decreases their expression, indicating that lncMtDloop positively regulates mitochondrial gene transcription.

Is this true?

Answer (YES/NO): NO